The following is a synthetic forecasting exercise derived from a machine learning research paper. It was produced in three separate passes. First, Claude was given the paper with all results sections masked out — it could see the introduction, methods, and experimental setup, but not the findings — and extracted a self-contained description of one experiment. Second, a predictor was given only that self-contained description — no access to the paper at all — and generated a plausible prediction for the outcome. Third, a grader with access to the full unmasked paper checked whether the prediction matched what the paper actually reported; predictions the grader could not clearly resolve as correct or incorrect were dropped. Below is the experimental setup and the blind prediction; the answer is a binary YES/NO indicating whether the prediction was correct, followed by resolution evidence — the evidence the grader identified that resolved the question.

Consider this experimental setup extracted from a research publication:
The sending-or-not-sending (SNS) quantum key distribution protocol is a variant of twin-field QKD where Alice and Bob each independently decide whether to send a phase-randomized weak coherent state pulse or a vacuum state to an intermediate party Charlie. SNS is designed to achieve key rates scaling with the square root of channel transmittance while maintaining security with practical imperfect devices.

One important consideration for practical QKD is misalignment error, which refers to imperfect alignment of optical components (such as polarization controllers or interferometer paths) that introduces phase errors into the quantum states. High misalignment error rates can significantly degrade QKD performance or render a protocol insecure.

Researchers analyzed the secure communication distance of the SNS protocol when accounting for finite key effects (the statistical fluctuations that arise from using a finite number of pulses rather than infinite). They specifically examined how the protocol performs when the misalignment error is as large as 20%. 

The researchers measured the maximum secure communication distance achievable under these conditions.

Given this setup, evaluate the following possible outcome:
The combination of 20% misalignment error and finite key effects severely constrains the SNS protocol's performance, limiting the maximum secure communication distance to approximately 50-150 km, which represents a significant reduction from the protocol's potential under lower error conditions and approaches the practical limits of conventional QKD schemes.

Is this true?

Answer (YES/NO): NO